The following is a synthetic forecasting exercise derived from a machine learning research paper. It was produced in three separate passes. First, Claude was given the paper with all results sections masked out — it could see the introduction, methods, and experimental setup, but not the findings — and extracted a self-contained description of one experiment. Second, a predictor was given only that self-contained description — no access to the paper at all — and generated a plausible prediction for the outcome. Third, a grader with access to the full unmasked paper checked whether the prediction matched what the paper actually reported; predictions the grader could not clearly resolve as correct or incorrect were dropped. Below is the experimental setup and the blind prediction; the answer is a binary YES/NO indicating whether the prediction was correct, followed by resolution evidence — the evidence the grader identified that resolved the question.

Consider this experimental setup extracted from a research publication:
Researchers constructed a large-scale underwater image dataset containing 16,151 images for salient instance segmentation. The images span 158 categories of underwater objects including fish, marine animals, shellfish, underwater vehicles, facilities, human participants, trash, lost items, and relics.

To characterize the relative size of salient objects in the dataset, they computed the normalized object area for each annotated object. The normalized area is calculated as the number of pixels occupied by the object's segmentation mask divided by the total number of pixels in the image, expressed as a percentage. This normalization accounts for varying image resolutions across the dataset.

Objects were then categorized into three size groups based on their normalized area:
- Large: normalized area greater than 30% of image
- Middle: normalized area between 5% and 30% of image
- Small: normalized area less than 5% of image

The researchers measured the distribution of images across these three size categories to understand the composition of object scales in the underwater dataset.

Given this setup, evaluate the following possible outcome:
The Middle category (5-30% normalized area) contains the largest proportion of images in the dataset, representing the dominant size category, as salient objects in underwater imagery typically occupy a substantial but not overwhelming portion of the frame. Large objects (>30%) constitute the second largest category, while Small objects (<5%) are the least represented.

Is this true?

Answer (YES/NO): YES